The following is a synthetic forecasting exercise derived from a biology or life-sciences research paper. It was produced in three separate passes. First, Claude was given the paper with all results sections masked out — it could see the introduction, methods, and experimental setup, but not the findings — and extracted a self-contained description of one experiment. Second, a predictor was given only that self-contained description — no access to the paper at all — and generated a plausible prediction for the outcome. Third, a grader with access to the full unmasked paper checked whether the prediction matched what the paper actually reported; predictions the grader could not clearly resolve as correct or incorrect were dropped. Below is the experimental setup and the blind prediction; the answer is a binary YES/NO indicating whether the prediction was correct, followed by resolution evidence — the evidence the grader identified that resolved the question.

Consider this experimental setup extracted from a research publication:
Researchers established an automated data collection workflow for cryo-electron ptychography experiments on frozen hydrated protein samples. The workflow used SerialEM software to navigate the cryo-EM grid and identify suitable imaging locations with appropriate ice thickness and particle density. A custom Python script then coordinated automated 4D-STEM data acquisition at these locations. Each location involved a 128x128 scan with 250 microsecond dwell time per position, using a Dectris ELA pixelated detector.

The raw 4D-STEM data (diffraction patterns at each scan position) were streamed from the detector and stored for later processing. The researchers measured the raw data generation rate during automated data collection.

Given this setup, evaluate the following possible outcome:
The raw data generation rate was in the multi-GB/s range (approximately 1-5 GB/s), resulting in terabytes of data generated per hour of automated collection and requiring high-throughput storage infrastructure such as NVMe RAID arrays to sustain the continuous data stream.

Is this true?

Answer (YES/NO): NO